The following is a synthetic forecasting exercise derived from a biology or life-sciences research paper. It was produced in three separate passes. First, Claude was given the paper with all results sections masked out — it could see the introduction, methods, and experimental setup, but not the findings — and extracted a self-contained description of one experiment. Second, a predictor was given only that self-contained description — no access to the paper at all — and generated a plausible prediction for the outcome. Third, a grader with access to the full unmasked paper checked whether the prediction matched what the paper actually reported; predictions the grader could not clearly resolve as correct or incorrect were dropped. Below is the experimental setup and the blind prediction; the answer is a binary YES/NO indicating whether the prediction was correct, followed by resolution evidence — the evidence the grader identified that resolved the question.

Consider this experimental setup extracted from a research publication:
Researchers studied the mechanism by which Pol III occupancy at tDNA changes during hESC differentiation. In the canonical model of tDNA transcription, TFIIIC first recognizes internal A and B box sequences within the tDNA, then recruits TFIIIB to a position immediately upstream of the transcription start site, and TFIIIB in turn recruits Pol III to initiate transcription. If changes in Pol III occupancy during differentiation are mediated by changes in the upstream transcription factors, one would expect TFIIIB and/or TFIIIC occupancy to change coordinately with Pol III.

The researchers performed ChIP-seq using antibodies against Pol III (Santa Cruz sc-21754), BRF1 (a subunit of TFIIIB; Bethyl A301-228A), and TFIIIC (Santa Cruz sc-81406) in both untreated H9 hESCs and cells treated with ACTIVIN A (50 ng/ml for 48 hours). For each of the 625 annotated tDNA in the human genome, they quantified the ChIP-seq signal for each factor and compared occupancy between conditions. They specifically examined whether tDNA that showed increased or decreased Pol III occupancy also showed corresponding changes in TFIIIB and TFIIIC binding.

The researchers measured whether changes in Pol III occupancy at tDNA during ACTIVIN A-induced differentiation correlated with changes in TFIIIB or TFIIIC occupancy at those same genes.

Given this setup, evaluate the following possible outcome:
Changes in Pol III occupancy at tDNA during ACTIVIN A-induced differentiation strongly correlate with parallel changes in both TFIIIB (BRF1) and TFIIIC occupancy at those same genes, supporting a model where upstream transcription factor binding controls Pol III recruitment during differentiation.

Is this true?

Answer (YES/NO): NO